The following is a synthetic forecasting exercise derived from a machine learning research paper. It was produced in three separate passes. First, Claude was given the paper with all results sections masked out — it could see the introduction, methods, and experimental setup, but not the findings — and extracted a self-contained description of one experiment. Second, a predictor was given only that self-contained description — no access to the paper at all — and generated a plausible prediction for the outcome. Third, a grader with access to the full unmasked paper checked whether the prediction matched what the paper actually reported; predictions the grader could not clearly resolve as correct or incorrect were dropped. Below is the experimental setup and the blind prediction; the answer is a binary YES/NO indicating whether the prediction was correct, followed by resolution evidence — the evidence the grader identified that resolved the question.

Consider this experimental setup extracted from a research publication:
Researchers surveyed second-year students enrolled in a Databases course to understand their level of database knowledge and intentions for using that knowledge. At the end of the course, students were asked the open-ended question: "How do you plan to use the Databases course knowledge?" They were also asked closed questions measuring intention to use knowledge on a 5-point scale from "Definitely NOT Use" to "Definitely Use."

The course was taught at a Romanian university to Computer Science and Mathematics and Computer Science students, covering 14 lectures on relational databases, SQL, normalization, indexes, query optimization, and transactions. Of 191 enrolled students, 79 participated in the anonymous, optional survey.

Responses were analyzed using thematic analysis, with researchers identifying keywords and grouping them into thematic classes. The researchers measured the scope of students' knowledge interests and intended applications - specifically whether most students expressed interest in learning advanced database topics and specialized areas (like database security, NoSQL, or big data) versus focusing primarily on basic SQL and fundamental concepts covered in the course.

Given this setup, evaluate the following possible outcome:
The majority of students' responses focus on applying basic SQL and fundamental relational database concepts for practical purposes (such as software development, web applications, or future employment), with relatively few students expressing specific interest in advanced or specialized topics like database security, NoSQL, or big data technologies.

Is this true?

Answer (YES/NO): YES